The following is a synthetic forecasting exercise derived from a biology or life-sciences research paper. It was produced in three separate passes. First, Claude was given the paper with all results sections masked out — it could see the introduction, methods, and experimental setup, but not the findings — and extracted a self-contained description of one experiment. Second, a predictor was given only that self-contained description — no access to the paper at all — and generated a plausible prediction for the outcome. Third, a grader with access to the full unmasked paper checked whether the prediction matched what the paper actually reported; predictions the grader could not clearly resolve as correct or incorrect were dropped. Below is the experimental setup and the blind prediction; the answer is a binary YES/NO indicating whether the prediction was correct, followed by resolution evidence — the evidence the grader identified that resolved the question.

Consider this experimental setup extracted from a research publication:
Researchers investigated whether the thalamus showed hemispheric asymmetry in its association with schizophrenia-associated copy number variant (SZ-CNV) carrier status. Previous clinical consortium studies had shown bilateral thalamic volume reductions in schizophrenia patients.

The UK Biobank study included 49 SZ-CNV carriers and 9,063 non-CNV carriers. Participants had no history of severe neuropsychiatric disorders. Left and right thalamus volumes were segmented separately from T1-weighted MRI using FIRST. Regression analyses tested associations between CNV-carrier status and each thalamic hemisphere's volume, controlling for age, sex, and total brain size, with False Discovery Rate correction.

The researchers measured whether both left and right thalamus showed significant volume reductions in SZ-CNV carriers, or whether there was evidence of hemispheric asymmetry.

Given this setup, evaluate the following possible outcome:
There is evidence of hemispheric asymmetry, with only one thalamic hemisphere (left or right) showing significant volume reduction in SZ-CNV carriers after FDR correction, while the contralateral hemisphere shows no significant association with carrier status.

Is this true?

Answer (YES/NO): NO